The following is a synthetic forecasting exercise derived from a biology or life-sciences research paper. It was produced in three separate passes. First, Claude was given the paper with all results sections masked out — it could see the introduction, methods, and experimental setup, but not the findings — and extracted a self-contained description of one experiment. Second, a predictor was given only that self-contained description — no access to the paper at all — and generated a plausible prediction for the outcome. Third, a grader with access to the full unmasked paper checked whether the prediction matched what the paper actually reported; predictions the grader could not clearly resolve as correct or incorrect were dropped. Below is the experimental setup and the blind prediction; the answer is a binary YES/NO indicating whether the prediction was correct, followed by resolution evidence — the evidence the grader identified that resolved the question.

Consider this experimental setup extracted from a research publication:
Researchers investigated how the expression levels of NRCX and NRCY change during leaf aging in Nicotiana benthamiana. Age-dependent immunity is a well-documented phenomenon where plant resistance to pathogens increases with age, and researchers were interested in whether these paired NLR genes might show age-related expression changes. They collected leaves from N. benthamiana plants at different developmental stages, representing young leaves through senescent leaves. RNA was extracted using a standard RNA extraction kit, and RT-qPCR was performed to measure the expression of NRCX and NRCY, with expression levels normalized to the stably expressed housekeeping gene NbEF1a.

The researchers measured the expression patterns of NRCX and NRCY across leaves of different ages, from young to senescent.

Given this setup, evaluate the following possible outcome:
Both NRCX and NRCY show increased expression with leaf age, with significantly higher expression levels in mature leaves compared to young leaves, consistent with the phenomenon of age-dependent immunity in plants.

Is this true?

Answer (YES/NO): YES